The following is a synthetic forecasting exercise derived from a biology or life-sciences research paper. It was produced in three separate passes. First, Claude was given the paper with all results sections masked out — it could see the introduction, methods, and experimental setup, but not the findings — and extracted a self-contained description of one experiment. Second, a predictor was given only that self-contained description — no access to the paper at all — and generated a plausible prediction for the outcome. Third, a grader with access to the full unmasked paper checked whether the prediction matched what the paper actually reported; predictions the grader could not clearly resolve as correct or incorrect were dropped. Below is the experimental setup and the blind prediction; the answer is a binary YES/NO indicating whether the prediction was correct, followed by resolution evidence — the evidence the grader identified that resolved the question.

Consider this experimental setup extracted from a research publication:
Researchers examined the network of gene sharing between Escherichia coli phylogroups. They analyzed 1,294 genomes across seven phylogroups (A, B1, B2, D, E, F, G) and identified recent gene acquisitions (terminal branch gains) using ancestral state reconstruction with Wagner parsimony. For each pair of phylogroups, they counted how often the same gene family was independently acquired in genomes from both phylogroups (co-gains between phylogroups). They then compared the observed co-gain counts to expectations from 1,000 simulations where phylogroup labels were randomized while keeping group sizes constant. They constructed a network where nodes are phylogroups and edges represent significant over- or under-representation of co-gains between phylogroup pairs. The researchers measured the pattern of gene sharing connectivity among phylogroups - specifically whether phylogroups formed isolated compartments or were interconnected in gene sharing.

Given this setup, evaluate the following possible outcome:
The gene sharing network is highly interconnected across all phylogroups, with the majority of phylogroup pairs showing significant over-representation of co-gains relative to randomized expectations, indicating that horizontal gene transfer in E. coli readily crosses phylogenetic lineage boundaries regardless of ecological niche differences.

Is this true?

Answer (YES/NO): NO